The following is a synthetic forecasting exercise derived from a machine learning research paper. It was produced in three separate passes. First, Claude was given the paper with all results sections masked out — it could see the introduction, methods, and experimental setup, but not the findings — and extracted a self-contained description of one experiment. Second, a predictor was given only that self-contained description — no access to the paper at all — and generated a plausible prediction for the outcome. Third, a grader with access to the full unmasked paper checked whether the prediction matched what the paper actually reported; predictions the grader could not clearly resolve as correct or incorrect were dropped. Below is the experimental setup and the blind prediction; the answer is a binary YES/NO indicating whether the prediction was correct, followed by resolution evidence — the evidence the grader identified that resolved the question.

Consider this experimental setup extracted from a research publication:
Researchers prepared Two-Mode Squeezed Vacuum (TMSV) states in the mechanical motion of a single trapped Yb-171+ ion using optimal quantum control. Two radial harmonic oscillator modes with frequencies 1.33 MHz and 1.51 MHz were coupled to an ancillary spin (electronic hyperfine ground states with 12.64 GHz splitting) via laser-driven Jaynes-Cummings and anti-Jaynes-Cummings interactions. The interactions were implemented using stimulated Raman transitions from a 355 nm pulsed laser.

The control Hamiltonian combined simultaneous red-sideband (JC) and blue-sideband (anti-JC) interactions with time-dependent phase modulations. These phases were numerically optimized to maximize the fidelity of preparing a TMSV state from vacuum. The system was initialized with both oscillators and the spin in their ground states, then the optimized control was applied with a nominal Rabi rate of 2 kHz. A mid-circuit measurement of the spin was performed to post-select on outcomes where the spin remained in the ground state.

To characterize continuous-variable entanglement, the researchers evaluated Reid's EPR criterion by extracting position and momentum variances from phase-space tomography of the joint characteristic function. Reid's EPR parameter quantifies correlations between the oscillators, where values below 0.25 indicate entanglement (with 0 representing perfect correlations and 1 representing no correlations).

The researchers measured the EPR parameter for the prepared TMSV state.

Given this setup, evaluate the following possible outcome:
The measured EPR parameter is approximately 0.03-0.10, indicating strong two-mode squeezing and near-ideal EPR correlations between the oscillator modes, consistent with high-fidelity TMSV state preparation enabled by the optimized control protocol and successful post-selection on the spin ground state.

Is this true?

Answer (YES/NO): NO